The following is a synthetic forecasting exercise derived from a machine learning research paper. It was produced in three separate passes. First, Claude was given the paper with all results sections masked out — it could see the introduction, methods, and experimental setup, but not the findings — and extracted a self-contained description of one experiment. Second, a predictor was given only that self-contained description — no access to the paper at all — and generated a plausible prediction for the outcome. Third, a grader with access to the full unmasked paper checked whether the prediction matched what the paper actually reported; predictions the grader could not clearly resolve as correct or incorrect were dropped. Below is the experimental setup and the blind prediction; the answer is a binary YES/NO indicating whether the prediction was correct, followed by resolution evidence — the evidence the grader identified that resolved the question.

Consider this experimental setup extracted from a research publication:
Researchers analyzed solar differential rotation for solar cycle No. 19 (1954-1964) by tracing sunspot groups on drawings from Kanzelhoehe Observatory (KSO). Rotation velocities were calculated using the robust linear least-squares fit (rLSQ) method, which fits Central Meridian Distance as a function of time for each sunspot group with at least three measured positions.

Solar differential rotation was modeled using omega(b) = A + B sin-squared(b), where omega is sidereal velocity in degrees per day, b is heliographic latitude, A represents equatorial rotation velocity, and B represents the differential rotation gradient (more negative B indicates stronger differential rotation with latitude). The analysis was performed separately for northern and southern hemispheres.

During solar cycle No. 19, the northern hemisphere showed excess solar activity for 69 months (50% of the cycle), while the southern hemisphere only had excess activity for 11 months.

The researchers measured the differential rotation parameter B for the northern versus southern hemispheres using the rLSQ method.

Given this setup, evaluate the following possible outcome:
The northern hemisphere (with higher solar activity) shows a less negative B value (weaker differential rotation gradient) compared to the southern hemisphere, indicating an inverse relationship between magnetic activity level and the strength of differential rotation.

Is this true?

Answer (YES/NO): NO